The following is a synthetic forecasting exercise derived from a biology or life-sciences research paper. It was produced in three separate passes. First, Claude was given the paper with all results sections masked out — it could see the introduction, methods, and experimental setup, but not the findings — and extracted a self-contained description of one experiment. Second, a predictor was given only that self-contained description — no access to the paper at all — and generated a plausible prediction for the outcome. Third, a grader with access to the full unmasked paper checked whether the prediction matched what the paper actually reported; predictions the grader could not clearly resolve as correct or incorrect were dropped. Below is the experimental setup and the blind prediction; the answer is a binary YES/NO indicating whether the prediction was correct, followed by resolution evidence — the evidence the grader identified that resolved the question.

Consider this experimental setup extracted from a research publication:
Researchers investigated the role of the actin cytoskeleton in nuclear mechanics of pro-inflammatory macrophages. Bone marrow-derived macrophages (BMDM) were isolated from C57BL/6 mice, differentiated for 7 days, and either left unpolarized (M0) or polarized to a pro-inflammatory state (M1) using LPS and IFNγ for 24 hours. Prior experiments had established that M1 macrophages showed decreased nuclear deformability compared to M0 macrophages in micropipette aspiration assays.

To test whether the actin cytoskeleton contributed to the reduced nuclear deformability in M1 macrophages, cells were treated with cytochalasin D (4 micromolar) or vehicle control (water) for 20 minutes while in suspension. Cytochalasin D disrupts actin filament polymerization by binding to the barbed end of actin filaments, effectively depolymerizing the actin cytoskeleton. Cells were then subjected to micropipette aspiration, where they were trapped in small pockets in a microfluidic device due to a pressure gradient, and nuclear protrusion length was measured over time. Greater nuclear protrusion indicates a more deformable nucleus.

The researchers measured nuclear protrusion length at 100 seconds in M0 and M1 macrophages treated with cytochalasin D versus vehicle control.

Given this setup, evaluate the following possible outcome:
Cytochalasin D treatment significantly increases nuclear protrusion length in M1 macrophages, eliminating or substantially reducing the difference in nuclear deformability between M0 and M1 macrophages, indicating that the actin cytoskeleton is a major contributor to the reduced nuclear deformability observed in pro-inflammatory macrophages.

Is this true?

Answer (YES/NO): NO